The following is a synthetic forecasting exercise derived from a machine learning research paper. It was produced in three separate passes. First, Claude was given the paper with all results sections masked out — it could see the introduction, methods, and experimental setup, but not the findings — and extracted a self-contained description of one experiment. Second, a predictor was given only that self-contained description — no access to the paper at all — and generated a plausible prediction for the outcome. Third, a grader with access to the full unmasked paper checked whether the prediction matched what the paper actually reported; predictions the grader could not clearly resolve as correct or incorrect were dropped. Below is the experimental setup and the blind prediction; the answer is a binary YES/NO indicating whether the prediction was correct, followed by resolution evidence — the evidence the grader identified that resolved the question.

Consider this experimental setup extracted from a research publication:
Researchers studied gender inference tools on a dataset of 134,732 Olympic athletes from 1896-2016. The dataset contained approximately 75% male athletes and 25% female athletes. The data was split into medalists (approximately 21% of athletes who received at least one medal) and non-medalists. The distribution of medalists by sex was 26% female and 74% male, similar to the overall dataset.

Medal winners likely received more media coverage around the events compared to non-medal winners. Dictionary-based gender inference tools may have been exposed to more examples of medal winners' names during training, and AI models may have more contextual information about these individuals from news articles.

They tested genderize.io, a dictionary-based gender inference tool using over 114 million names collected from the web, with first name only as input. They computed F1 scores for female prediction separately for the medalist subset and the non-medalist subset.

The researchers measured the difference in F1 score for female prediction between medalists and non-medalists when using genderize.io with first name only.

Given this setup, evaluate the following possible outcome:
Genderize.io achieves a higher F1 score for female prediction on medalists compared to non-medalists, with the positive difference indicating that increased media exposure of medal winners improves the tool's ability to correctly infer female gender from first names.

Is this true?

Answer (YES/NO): YES